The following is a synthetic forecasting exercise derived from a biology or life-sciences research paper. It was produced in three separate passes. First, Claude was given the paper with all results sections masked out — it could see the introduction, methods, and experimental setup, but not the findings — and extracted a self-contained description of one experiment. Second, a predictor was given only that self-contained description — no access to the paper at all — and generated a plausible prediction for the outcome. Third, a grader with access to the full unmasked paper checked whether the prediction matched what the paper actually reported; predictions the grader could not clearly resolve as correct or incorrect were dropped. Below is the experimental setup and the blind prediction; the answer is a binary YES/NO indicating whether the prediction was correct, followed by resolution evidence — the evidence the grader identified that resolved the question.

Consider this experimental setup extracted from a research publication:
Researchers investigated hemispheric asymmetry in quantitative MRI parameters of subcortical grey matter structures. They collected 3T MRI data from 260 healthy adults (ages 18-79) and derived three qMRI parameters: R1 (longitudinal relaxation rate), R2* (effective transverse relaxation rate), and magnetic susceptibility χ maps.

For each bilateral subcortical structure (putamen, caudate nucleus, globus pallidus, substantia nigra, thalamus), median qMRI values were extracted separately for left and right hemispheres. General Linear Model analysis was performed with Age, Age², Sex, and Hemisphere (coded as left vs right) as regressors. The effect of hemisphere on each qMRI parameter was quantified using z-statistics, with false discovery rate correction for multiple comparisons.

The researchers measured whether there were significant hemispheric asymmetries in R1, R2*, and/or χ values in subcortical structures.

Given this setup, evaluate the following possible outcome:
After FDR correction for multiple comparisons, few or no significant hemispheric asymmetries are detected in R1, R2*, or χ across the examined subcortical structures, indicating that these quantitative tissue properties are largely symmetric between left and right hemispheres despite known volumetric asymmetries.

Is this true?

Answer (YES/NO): NO